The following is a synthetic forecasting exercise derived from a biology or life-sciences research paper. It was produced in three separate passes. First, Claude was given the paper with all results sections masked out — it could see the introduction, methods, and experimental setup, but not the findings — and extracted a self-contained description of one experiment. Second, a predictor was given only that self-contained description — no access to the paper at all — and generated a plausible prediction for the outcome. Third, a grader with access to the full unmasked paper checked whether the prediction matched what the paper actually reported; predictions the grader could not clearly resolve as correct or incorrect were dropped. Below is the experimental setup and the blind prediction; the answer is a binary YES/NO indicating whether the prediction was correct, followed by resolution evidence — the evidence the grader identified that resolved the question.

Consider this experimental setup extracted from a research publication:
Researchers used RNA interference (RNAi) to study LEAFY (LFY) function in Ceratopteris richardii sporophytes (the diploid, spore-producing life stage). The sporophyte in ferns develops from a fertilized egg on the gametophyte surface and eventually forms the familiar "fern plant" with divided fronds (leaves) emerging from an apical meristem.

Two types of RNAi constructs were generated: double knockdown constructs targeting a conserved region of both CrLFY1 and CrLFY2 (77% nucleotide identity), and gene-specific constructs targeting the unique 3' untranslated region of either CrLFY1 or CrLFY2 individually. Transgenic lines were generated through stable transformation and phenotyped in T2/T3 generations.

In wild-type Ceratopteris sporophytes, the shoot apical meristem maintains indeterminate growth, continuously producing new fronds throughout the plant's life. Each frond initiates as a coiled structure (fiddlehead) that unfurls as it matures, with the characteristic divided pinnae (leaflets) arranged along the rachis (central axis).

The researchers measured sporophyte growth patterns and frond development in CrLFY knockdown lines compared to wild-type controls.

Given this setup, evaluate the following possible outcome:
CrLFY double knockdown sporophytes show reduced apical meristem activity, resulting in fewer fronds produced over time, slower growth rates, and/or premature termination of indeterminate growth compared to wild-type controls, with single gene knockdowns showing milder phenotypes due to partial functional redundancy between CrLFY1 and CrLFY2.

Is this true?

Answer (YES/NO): YES